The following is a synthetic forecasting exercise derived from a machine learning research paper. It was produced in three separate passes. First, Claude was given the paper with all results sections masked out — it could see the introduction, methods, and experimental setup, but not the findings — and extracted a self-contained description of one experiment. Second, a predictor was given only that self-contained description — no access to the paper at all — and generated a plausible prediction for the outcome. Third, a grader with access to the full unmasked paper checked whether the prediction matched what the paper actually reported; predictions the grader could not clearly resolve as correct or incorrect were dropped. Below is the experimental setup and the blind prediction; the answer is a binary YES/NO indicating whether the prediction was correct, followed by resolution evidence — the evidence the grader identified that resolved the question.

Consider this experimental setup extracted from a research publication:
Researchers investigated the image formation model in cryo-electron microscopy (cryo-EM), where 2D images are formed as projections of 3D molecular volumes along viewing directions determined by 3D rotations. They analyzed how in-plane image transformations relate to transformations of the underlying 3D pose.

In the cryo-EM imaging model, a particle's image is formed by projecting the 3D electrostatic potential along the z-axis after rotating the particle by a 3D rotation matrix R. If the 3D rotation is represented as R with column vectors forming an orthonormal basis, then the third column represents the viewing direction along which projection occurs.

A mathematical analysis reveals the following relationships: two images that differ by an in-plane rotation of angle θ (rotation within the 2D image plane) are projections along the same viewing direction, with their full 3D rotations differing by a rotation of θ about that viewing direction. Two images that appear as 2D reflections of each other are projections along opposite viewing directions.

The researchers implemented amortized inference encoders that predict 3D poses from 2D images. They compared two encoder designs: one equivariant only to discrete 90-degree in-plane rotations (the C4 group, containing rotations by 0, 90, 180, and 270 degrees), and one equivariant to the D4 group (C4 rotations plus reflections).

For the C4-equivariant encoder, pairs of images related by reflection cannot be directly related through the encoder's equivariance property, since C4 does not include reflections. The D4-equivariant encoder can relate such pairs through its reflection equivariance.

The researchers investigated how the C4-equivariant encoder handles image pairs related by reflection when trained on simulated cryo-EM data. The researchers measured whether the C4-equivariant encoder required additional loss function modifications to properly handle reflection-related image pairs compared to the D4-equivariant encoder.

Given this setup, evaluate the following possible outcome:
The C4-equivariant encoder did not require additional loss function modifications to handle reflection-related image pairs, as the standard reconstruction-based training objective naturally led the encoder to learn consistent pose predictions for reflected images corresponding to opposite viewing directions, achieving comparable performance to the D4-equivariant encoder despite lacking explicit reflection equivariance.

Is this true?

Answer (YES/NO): NO